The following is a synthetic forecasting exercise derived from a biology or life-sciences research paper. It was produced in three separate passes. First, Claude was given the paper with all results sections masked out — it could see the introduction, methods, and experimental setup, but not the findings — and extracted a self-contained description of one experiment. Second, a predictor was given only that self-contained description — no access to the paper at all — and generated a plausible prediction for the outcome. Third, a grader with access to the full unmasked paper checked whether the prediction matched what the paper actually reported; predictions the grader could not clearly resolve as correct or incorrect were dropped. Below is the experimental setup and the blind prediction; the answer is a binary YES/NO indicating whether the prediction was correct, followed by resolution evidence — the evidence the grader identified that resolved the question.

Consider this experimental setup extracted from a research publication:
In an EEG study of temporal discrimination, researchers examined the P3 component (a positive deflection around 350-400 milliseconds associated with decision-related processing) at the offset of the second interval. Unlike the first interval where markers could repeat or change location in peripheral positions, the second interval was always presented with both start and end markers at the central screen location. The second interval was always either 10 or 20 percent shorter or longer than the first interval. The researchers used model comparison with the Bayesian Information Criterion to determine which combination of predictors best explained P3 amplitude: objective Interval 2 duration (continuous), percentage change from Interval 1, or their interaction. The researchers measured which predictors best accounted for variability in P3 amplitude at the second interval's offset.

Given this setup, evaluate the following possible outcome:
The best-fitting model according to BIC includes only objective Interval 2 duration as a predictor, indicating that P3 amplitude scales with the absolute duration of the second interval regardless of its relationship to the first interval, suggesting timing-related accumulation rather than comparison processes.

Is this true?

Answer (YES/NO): NO